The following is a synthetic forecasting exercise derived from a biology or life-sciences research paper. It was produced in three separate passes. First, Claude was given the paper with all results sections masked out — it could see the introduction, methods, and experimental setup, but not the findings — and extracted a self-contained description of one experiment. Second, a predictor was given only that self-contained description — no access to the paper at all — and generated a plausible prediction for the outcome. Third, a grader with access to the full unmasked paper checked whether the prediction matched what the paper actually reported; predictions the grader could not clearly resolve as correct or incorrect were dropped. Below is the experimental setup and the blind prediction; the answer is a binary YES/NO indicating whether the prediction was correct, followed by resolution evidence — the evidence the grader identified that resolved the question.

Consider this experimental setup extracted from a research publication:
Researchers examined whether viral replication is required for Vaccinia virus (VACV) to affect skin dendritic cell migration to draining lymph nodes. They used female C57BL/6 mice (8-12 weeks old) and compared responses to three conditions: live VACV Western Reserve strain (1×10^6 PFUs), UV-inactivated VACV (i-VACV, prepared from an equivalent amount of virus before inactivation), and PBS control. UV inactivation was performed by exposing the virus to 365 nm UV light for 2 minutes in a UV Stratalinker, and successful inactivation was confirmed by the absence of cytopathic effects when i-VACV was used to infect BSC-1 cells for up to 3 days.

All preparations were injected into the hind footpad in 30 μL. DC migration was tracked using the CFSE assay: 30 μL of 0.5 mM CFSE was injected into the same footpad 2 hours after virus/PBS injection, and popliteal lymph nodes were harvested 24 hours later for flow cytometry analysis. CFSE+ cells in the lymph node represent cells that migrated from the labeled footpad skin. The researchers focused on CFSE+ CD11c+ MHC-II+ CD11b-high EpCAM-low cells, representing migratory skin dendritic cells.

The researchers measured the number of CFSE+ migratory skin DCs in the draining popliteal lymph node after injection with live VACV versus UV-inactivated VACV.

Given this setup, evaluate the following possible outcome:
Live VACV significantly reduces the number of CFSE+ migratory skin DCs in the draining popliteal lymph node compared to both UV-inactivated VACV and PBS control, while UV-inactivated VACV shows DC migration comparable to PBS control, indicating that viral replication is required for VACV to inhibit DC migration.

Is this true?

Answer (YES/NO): NO